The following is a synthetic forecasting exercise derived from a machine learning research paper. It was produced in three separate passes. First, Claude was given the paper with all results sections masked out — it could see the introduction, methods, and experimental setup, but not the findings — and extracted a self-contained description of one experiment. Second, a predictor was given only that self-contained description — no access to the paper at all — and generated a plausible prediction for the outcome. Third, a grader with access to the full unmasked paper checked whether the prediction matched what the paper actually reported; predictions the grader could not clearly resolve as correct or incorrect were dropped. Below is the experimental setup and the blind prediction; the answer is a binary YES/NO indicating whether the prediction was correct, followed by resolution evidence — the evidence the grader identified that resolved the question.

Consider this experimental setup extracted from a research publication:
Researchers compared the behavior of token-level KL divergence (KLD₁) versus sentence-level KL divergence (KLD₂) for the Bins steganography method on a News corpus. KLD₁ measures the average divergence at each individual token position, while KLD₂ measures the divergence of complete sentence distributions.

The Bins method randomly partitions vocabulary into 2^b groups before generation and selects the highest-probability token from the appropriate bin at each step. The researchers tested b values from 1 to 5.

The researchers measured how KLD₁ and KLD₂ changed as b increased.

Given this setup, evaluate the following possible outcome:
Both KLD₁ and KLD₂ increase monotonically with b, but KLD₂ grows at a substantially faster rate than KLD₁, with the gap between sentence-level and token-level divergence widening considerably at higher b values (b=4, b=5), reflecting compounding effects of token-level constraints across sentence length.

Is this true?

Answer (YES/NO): NO